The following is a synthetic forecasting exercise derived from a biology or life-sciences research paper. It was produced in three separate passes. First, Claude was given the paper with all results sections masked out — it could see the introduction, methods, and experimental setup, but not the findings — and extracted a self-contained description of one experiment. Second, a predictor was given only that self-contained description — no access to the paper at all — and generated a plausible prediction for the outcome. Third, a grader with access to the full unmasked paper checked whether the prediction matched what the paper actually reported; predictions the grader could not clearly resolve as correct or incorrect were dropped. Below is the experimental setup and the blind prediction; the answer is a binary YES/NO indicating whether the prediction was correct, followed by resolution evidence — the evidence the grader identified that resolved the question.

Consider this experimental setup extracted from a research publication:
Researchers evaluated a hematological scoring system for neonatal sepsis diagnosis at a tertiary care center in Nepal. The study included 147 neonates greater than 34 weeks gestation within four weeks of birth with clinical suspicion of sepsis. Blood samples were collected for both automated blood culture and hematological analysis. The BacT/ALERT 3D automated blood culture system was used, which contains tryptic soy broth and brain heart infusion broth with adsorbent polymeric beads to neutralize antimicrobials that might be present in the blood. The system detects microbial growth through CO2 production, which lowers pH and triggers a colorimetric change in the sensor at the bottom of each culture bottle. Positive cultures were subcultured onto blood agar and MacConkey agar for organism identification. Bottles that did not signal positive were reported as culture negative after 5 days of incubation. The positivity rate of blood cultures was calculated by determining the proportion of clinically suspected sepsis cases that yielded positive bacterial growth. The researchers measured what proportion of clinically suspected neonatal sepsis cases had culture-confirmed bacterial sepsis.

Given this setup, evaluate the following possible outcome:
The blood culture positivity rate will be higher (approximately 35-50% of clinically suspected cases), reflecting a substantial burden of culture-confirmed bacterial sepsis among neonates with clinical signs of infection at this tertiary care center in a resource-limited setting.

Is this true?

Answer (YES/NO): NO